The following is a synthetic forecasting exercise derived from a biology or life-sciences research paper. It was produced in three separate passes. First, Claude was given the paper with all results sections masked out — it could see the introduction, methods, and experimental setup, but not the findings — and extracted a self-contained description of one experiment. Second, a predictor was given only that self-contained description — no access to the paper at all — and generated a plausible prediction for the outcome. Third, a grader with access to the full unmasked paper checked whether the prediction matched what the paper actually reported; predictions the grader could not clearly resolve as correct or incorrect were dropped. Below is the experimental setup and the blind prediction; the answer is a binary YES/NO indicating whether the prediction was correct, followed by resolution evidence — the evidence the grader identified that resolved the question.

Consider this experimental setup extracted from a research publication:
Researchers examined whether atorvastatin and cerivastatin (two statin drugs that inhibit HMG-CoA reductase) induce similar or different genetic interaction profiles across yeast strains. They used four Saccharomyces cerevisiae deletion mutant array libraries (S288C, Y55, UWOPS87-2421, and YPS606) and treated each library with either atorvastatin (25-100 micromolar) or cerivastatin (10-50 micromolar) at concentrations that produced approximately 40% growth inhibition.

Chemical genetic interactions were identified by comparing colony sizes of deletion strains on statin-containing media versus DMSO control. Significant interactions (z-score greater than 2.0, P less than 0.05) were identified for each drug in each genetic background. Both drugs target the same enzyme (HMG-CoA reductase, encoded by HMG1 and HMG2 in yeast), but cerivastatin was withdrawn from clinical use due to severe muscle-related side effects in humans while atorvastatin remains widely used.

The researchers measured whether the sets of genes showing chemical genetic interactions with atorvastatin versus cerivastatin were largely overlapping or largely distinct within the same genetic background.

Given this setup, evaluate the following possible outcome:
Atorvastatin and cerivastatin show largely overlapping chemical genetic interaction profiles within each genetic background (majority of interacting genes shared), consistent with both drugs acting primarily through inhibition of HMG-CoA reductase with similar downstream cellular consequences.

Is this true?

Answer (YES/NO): NO